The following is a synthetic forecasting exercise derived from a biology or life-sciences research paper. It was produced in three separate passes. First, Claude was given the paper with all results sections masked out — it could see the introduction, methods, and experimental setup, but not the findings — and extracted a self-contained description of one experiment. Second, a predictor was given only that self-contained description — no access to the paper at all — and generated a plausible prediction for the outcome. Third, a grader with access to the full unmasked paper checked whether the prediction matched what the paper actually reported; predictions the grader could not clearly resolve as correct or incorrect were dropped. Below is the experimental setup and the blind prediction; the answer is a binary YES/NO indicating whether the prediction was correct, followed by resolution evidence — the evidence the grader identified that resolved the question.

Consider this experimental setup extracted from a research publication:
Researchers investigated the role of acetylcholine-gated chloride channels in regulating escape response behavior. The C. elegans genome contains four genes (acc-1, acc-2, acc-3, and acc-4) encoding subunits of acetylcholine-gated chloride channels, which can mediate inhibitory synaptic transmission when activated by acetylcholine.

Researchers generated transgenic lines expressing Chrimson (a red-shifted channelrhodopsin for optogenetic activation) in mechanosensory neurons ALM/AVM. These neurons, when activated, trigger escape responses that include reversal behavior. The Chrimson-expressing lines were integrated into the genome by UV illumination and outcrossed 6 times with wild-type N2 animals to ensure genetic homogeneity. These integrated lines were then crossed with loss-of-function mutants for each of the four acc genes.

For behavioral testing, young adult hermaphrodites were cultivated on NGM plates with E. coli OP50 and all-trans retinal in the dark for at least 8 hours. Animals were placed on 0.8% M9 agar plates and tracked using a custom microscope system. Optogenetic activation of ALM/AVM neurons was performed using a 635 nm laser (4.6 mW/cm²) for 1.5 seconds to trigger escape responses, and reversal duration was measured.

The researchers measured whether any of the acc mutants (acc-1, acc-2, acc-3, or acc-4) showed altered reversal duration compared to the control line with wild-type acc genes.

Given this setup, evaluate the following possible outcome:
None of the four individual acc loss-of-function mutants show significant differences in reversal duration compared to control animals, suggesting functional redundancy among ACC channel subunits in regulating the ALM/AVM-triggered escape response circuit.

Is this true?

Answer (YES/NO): NO